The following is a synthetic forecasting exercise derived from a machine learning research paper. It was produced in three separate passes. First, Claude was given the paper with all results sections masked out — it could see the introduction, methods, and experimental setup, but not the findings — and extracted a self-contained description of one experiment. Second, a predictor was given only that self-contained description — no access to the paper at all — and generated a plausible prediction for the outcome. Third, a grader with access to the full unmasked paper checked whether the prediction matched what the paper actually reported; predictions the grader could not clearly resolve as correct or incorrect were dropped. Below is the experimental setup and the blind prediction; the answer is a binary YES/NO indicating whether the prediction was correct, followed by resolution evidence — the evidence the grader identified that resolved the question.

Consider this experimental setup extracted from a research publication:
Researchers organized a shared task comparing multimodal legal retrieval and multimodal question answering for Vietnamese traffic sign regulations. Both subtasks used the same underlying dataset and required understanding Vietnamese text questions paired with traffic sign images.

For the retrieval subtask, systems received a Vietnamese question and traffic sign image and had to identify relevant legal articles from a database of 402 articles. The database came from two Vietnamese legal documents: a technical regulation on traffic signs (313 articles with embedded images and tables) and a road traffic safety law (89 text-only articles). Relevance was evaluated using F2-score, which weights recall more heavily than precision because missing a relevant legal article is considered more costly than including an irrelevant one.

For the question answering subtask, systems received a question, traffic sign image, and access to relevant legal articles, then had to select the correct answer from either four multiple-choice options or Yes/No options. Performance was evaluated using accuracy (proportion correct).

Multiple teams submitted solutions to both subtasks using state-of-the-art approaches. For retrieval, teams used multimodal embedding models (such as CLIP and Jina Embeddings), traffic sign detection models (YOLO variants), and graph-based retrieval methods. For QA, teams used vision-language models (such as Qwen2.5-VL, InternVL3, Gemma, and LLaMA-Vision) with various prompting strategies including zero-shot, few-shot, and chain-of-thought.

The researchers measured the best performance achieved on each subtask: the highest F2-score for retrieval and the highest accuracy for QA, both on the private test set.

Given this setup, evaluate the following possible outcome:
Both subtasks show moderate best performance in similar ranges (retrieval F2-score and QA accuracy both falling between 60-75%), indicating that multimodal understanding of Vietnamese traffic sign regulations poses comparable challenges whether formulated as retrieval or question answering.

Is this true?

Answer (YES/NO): NO